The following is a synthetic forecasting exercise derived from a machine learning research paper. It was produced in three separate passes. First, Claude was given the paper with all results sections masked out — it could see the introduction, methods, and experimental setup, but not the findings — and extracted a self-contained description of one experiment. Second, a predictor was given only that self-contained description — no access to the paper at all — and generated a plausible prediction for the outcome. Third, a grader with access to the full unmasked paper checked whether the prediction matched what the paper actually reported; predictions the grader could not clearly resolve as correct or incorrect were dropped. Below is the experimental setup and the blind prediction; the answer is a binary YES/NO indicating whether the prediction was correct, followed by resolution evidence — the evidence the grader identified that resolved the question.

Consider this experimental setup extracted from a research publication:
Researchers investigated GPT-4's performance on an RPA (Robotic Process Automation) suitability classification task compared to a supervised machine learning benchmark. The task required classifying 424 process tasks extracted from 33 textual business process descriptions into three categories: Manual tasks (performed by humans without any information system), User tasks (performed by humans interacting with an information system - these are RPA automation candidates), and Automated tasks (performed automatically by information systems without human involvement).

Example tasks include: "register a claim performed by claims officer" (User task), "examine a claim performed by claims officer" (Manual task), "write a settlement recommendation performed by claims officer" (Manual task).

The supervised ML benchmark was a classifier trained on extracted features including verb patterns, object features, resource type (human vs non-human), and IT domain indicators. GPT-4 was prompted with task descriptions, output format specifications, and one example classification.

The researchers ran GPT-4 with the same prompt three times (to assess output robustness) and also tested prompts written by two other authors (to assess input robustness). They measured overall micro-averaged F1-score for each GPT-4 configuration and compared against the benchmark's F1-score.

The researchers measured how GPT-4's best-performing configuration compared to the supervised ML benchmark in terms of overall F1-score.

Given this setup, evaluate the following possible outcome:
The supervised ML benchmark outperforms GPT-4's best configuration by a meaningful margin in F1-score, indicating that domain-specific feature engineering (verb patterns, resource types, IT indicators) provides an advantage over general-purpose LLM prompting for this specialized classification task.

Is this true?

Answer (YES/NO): NO